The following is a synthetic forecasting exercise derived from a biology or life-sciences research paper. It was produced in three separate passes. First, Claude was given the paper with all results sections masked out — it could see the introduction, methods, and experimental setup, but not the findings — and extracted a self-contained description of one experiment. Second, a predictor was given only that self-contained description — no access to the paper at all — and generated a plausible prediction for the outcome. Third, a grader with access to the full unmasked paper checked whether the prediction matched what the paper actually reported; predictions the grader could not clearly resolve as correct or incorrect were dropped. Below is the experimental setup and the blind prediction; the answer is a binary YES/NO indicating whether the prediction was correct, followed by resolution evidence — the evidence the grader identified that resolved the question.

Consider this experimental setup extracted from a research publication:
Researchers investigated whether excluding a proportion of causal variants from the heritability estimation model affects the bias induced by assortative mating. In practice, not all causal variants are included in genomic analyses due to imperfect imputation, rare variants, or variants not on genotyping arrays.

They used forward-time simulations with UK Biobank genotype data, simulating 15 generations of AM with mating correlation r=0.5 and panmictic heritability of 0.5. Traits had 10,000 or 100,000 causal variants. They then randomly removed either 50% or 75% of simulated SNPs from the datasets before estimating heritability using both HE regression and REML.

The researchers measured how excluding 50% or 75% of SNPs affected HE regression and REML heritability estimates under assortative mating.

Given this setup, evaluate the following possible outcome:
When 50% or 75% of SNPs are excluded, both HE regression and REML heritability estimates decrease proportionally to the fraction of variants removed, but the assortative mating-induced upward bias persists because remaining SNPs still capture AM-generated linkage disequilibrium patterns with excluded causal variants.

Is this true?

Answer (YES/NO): NO